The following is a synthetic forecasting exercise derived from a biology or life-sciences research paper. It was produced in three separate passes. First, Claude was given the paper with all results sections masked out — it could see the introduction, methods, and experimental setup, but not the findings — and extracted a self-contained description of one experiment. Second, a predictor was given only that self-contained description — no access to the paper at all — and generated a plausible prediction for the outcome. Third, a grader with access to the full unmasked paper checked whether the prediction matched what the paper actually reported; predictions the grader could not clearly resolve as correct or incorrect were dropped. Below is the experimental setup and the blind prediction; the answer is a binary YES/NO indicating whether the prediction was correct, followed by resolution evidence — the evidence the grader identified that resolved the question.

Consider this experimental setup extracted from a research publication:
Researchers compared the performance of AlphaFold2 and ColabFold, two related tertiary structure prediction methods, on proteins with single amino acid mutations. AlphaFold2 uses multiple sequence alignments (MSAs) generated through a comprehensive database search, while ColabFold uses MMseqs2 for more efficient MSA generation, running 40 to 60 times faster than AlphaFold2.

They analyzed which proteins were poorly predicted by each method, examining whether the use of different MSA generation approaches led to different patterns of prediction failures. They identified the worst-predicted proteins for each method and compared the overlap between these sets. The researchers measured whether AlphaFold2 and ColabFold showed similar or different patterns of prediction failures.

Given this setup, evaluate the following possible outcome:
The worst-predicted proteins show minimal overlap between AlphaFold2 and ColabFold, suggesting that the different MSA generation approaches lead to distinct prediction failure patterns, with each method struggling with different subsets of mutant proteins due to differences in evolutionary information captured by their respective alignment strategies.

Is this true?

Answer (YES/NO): NO